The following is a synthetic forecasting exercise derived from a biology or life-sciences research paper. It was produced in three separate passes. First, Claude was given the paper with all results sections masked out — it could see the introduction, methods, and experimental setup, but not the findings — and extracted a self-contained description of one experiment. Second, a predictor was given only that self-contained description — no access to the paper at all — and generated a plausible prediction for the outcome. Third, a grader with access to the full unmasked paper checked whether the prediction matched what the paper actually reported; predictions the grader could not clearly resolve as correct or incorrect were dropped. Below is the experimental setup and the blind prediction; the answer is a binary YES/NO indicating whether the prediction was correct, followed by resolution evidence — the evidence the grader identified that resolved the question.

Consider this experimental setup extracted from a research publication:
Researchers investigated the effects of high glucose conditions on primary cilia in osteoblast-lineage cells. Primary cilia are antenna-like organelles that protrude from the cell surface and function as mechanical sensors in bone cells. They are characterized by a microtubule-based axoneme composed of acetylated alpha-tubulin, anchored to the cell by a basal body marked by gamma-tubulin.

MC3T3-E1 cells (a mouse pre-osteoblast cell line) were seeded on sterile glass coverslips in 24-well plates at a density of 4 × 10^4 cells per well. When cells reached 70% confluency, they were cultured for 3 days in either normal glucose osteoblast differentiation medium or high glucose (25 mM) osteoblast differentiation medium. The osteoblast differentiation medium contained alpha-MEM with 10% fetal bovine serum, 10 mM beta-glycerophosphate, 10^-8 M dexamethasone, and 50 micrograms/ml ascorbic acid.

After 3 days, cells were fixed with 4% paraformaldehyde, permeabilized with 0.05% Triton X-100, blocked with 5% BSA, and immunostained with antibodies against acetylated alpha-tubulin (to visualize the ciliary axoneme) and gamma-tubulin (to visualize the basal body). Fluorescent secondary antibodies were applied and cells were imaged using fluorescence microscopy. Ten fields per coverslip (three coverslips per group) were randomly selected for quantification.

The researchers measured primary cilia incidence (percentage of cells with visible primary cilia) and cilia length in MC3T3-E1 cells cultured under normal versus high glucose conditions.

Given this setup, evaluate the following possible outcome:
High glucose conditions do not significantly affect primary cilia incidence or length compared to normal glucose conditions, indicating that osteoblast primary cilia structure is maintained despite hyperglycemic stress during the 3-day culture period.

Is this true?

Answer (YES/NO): NO